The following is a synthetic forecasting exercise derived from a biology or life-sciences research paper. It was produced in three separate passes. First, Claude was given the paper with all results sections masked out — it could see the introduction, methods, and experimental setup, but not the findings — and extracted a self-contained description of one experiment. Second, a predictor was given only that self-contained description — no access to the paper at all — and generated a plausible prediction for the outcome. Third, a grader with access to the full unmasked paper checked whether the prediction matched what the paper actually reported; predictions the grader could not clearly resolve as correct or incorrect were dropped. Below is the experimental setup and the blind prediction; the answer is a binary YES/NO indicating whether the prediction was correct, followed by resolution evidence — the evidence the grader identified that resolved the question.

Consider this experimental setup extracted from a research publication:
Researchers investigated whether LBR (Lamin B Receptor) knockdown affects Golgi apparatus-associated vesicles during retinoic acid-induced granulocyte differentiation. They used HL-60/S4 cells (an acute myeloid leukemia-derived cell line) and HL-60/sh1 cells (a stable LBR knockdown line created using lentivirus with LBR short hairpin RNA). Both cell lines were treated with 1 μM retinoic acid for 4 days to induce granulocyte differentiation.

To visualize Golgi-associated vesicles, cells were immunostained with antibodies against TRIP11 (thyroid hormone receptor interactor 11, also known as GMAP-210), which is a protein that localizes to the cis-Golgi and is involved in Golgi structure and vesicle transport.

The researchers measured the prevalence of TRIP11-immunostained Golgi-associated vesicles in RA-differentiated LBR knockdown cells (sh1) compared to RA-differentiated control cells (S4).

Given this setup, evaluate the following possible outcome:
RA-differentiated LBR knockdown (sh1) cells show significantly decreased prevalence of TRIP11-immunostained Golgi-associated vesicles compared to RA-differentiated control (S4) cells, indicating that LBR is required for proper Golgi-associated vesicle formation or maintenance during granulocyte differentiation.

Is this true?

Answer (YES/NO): YES